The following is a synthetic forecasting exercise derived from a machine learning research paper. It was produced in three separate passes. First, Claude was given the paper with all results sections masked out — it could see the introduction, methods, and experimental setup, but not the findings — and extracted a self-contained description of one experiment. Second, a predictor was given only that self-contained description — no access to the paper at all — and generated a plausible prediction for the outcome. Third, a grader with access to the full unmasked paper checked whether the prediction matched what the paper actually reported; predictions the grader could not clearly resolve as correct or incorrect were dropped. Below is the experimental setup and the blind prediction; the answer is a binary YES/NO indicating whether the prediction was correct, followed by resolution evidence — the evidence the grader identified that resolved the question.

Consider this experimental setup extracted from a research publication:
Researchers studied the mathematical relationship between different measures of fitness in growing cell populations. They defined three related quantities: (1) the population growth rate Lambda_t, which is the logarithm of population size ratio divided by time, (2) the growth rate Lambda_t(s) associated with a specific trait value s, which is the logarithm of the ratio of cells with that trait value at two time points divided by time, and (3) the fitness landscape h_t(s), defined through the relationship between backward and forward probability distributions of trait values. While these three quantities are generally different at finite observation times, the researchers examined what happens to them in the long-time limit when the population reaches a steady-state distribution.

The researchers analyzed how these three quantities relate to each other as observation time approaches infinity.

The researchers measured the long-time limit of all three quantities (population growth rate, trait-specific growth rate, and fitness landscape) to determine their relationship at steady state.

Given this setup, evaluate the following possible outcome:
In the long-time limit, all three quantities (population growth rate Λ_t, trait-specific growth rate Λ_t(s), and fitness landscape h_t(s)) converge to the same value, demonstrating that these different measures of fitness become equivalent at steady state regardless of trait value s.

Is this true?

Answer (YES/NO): YES